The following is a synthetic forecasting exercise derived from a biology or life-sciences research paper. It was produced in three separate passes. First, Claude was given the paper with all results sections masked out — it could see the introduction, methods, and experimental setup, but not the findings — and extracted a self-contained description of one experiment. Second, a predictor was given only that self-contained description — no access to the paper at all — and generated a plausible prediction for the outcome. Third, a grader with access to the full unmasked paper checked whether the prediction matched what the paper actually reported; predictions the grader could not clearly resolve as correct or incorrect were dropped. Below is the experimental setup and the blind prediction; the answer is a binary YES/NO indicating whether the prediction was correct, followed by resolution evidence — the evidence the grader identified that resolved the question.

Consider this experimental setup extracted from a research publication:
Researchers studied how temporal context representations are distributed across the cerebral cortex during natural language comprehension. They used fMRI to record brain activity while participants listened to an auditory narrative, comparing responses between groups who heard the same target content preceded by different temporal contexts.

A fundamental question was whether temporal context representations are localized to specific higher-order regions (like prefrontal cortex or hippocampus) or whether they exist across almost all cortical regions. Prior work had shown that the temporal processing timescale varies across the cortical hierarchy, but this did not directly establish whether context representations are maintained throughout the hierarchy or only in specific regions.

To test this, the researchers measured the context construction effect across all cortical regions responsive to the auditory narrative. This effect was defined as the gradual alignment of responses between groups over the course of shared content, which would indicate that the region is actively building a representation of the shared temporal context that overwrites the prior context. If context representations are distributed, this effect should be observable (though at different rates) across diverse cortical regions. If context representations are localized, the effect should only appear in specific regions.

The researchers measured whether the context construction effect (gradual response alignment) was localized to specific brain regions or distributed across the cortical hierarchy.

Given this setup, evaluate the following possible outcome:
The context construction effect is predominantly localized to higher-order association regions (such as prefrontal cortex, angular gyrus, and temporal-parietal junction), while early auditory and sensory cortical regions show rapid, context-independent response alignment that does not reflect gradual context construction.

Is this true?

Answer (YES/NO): NO